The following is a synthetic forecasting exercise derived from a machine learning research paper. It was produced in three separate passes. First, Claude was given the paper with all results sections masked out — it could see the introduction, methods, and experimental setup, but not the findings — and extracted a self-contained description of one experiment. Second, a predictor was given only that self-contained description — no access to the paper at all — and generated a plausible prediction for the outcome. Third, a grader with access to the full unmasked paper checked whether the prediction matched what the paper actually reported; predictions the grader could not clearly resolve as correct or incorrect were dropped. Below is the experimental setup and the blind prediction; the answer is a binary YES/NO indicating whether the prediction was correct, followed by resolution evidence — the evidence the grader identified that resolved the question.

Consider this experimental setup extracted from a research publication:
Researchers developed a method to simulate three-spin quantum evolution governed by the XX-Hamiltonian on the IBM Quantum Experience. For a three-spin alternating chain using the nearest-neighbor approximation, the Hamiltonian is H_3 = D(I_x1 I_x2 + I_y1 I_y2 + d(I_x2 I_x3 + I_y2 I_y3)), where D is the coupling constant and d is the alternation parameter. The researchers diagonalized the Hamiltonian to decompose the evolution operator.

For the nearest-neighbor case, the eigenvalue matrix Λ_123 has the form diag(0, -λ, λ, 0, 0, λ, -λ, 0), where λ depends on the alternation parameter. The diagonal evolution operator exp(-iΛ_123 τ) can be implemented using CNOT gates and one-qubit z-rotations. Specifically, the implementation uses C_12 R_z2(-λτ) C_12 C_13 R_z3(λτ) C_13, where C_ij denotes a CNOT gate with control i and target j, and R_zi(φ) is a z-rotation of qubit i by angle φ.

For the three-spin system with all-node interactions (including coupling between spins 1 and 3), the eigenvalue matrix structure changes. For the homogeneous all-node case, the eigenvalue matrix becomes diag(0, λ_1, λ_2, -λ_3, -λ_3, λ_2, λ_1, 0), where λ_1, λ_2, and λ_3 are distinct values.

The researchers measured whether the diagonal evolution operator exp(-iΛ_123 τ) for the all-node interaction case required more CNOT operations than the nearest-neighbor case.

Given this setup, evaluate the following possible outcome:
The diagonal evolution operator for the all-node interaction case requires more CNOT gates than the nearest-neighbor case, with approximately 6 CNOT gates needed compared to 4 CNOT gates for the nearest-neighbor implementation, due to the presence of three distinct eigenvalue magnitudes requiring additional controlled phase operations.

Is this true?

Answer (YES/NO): YES